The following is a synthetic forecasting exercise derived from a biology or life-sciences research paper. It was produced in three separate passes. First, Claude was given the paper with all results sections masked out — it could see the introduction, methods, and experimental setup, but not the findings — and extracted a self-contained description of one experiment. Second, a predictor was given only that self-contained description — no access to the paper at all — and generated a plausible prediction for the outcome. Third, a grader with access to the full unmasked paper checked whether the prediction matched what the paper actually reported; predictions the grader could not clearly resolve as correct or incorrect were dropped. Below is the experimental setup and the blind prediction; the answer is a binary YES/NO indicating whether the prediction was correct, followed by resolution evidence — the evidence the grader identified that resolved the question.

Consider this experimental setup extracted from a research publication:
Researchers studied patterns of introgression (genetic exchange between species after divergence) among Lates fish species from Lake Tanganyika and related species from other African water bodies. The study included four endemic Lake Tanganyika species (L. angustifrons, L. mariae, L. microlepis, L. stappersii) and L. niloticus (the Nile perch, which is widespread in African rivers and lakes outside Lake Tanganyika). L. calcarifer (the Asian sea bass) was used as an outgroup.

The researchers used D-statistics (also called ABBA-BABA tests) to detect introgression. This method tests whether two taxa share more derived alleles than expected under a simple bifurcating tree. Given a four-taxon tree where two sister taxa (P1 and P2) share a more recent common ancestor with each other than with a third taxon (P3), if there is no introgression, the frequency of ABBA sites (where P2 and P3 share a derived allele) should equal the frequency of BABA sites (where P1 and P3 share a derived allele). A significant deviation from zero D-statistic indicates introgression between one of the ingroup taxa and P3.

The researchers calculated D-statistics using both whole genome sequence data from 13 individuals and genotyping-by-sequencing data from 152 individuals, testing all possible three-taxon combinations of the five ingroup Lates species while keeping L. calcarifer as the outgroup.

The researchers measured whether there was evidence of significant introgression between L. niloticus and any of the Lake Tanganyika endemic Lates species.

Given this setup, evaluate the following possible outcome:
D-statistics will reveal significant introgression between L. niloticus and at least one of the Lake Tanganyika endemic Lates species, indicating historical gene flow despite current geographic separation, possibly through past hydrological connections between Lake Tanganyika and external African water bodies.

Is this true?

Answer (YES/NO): YES